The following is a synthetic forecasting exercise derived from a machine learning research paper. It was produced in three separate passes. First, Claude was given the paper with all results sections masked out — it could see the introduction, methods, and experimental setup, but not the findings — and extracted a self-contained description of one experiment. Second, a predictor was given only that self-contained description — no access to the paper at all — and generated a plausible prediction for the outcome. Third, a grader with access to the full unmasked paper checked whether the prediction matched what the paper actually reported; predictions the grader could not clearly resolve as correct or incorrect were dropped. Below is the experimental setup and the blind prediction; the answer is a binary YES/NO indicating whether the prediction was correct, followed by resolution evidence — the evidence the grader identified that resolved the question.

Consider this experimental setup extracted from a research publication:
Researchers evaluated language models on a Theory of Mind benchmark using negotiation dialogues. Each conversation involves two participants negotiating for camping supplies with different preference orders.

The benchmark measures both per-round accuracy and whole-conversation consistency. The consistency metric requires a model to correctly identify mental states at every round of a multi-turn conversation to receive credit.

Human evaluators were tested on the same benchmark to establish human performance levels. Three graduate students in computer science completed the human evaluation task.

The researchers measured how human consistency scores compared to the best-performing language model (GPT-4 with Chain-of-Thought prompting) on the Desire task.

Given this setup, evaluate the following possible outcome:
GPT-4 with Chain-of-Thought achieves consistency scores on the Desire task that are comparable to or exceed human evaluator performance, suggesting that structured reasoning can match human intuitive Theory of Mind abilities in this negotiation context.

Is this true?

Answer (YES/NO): NO